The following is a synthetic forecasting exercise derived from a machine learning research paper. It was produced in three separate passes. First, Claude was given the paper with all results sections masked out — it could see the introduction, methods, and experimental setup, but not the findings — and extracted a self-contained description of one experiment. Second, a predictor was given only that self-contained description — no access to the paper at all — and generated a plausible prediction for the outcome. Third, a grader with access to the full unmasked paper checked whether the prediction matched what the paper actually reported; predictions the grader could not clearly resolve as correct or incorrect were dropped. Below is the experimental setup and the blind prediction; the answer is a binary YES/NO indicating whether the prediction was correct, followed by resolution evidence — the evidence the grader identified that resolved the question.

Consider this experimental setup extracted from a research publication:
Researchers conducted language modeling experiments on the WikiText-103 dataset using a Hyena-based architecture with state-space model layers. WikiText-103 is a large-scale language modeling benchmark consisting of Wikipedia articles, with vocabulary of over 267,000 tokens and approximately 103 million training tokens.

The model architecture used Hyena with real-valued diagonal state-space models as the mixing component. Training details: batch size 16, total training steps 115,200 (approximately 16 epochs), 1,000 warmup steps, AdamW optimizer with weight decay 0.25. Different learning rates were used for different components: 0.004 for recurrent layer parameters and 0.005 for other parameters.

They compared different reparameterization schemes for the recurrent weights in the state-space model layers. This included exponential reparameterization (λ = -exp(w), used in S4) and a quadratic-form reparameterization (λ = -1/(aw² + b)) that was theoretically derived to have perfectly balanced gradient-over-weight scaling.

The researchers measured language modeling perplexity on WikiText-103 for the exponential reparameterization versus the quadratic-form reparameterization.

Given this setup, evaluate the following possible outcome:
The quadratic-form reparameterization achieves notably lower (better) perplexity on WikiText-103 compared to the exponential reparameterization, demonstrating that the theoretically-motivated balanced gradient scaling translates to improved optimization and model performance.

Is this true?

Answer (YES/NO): NO